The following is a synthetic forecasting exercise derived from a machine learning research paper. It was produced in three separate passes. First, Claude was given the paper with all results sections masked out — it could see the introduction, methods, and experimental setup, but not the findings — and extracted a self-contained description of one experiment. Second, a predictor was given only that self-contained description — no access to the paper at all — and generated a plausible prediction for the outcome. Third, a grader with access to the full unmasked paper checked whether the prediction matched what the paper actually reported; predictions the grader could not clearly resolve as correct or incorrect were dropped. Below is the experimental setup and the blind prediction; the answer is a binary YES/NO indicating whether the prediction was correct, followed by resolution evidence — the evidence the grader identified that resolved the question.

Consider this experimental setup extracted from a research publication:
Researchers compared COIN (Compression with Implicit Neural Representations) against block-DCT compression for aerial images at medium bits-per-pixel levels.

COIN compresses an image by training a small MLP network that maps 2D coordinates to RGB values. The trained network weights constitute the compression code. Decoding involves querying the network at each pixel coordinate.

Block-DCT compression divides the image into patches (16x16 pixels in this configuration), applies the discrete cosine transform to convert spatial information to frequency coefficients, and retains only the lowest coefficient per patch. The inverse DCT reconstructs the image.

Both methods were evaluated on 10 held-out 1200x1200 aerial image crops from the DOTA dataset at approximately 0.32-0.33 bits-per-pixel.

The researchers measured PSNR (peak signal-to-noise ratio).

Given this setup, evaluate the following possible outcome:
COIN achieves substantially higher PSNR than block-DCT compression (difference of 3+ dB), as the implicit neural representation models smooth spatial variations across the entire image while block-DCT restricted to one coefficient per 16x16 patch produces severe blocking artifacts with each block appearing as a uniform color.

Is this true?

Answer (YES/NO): NO